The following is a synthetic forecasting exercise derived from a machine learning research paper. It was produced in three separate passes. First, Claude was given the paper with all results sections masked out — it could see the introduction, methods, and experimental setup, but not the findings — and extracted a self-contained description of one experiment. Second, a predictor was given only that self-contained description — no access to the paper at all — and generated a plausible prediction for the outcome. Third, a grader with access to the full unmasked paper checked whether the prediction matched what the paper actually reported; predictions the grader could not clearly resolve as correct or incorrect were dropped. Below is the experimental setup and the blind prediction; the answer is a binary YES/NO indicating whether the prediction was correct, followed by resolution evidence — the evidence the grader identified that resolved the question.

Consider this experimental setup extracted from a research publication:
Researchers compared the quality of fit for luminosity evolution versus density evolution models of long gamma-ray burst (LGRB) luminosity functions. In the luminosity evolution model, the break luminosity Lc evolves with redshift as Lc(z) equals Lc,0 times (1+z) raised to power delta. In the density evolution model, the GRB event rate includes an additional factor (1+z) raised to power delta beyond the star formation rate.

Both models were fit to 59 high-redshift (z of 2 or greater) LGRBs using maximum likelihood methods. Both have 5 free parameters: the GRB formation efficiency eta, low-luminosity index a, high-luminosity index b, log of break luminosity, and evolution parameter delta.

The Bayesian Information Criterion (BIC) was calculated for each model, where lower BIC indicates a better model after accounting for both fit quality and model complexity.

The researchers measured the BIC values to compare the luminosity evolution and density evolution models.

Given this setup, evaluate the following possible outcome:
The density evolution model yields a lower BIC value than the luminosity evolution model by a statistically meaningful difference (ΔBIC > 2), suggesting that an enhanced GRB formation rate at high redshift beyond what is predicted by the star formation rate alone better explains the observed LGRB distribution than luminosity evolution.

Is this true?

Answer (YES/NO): NO